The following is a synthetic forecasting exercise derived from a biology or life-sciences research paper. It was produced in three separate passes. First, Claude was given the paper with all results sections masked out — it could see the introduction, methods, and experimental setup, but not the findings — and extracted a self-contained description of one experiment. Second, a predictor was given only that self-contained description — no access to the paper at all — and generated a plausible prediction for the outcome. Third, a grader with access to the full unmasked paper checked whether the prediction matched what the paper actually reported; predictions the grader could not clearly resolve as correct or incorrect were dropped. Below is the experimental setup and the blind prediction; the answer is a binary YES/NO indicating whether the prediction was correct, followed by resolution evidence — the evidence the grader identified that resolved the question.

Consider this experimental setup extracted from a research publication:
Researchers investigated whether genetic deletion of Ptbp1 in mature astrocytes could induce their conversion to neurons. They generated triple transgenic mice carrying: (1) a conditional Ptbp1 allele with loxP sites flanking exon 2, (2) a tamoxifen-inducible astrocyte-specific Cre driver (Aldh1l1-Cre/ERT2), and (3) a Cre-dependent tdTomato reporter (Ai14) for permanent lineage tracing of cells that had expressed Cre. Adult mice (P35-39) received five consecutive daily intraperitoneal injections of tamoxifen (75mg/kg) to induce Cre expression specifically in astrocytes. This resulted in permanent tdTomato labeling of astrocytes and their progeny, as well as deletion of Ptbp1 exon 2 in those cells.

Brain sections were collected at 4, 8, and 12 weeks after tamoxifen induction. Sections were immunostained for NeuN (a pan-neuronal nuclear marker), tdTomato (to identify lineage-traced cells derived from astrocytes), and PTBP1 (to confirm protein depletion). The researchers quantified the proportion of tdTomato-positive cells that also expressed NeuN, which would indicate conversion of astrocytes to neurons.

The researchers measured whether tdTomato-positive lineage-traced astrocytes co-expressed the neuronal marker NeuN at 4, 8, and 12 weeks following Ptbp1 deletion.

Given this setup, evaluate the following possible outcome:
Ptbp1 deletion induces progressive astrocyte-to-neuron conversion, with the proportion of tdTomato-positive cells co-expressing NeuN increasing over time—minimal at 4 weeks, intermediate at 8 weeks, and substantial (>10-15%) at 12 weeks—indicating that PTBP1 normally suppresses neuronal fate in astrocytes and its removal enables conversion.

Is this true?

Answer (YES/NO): NO